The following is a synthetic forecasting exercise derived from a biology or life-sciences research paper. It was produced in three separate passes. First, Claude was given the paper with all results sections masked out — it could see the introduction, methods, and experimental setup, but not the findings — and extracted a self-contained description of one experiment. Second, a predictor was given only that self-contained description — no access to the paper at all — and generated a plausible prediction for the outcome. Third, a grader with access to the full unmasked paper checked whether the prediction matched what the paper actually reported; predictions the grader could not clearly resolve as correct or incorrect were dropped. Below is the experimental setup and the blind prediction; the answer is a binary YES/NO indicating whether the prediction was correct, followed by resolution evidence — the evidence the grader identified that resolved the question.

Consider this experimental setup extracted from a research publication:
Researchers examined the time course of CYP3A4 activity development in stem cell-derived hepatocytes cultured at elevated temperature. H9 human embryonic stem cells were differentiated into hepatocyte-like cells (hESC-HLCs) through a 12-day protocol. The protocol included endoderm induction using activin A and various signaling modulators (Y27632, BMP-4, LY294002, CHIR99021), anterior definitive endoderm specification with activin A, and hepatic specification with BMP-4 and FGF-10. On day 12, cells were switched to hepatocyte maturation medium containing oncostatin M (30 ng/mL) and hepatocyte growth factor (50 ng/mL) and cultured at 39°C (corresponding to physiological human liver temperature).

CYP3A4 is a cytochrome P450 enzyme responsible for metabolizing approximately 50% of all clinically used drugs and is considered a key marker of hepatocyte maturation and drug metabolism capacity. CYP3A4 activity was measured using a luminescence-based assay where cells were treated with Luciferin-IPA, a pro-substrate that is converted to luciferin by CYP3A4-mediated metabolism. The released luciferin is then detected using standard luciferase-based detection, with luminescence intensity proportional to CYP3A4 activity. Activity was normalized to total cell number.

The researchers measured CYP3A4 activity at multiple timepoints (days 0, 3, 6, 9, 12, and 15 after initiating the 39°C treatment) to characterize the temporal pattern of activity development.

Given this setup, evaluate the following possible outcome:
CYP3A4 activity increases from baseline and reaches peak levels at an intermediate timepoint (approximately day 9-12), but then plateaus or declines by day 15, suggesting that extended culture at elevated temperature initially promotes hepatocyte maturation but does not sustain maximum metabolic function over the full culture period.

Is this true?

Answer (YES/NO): YES